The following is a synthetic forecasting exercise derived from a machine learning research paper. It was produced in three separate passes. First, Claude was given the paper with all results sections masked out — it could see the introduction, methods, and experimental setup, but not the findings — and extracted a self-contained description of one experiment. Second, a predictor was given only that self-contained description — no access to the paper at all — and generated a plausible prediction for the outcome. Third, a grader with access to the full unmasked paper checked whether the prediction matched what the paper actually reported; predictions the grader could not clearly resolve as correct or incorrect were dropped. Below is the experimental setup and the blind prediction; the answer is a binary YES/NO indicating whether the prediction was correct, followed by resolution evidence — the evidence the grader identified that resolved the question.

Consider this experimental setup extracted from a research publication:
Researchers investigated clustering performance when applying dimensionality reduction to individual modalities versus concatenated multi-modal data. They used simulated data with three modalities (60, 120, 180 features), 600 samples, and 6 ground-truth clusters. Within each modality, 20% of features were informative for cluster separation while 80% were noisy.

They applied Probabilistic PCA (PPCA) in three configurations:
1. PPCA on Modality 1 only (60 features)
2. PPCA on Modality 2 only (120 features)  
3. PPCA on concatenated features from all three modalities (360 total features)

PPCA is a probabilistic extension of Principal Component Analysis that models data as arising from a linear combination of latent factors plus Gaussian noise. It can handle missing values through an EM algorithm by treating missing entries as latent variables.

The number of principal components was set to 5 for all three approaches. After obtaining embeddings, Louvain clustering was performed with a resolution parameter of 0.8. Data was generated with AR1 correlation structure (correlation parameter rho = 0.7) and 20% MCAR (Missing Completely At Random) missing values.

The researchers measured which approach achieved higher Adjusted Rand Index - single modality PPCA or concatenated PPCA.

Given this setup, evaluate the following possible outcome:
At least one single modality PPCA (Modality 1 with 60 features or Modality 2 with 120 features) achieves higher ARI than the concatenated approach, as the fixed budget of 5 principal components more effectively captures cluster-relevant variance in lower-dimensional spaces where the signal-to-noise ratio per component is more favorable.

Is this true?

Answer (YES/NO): NO